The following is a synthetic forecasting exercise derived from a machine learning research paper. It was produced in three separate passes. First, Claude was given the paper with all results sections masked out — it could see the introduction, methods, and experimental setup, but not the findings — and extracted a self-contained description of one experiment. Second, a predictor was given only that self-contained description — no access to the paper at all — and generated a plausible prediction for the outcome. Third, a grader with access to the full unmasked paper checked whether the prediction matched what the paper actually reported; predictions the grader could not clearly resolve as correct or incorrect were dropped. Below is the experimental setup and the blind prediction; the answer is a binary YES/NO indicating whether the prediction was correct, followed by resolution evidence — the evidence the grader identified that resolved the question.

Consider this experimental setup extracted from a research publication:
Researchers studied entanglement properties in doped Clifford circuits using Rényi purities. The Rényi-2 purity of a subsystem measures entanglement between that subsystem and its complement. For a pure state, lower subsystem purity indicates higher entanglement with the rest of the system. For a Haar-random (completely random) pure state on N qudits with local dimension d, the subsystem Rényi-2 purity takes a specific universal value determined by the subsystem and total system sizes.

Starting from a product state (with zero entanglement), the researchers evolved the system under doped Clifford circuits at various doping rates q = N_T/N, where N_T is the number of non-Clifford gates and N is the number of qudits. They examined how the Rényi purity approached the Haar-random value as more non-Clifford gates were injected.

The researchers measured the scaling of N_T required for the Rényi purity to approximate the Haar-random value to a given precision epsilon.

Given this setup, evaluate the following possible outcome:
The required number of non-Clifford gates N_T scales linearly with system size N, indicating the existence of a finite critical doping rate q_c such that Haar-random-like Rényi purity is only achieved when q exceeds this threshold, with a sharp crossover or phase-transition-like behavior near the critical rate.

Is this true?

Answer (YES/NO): NO